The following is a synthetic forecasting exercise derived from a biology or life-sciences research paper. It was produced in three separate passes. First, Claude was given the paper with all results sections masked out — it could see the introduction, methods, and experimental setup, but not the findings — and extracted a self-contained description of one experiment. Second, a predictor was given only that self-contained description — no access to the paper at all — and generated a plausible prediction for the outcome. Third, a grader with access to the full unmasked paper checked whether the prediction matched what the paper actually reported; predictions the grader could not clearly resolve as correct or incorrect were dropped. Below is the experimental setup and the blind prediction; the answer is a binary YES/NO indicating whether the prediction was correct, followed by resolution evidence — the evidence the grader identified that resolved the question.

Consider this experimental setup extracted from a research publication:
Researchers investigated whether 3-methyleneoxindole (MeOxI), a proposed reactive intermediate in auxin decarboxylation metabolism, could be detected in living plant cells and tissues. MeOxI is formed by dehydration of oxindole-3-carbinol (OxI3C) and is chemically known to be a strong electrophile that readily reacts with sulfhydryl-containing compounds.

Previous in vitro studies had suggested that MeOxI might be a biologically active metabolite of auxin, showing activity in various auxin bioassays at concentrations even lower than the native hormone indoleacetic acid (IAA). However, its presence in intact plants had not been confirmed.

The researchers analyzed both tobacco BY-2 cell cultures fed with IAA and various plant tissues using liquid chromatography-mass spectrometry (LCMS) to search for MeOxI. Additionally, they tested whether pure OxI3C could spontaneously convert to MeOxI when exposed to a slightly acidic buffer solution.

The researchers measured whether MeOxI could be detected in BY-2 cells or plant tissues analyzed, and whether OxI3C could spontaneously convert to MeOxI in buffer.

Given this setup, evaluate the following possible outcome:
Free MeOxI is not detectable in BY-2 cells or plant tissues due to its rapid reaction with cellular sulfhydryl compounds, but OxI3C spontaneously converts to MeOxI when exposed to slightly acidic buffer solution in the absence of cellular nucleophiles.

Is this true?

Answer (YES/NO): YES